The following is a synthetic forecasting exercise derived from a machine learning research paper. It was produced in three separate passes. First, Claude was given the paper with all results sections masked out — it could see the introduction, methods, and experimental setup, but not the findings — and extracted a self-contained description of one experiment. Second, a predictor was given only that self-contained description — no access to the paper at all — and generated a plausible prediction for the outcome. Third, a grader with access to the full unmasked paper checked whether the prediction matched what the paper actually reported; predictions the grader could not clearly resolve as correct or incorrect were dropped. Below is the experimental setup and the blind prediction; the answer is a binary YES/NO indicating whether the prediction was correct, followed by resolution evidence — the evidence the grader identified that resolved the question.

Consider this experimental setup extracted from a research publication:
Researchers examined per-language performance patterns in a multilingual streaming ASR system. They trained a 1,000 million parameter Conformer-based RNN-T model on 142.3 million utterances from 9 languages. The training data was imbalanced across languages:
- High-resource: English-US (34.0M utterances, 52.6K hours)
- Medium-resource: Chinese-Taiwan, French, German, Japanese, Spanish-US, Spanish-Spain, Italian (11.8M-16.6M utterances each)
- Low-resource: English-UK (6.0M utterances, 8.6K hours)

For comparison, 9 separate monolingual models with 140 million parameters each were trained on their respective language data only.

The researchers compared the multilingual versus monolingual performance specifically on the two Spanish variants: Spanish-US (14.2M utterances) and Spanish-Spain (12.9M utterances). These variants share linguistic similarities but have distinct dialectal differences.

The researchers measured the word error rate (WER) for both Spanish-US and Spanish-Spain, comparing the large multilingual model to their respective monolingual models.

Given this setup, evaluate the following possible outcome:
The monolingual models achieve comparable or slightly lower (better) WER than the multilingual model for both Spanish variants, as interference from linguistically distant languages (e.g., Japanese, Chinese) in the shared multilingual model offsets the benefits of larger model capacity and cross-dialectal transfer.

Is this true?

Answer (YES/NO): NO